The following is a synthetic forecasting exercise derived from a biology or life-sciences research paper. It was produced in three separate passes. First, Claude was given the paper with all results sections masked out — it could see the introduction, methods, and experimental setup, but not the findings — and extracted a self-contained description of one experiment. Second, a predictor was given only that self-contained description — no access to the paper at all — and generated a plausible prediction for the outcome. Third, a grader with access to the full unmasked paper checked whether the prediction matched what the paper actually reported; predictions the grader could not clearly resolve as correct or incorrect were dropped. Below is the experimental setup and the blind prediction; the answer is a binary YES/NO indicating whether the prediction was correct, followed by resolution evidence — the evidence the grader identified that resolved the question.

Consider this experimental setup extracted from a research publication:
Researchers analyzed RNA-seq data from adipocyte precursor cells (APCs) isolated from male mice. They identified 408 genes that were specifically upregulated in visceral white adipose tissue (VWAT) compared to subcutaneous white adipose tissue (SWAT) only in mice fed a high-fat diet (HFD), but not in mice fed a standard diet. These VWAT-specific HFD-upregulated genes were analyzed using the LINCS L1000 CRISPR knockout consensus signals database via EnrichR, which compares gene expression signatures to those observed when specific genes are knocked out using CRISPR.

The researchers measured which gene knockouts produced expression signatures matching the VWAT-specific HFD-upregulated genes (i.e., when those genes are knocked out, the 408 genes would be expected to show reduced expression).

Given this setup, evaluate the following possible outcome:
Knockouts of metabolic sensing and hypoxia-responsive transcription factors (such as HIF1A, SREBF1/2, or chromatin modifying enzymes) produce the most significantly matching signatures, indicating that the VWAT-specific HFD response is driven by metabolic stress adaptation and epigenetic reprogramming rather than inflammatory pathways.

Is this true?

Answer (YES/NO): NO